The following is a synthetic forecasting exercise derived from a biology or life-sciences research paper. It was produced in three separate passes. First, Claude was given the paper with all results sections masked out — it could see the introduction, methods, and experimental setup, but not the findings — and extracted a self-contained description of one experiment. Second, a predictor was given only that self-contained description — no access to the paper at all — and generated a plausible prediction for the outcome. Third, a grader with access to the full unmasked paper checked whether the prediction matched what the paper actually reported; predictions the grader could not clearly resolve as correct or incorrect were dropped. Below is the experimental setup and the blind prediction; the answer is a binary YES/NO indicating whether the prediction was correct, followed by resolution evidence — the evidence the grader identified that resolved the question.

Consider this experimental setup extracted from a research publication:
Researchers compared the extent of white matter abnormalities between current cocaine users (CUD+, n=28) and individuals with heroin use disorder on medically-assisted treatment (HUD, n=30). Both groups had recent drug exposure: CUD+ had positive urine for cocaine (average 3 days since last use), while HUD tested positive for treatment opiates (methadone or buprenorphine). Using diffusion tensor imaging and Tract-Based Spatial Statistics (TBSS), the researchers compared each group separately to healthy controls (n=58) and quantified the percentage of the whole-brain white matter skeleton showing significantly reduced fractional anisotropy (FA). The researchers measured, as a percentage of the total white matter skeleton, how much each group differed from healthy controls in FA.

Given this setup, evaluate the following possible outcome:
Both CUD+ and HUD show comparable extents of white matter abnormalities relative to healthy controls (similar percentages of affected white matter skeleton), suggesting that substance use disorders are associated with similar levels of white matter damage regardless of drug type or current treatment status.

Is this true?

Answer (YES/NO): NO